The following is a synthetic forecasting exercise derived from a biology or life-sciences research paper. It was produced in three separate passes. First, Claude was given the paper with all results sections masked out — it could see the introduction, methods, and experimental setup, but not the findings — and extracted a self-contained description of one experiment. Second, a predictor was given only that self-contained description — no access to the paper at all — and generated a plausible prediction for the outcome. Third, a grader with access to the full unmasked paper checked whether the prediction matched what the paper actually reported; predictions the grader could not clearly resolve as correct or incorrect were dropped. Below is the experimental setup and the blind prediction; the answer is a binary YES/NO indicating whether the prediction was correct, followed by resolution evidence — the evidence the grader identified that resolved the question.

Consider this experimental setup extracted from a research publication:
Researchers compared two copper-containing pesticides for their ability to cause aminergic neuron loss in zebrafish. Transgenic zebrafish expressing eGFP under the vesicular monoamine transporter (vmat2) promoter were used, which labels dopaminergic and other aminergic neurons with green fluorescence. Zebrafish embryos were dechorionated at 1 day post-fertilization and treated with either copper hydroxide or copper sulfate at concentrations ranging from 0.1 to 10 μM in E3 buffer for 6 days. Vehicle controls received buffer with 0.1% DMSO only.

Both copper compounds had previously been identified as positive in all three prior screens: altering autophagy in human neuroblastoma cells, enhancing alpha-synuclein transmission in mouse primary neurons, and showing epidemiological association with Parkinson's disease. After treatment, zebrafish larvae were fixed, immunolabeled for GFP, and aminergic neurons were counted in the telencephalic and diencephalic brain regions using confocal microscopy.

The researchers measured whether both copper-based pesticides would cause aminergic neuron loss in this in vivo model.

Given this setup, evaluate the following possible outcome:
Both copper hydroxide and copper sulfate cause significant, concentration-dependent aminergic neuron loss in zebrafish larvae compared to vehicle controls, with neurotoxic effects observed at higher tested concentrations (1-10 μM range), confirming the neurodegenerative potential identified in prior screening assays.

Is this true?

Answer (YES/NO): NO